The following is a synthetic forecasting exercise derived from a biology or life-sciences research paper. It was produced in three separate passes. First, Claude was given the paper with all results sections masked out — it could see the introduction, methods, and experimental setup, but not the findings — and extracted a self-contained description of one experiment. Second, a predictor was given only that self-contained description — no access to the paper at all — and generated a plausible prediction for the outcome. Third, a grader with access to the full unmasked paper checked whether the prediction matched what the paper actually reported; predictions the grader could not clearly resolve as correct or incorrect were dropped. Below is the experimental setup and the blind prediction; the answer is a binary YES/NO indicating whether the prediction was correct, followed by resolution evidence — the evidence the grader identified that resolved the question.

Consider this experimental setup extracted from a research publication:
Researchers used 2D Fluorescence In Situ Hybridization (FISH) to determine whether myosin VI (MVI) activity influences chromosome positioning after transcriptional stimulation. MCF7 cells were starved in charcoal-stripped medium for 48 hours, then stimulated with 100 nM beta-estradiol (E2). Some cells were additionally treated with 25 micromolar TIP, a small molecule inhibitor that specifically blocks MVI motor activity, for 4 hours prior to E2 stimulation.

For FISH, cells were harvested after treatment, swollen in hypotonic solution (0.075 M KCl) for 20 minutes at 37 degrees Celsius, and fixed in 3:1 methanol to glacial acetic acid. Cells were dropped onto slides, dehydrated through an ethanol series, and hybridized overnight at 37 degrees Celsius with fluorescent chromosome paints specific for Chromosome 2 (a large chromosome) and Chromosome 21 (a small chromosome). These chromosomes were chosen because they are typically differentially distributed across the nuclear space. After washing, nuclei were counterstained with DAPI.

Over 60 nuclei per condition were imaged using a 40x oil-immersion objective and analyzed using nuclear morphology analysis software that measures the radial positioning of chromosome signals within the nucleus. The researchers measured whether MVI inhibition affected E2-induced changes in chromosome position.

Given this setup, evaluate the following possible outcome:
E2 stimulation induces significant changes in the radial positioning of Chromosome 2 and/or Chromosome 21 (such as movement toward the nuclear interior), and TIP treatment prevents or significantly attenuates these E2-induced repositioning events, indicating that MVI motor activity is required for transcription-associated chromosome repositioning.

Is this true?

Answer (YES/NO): NO